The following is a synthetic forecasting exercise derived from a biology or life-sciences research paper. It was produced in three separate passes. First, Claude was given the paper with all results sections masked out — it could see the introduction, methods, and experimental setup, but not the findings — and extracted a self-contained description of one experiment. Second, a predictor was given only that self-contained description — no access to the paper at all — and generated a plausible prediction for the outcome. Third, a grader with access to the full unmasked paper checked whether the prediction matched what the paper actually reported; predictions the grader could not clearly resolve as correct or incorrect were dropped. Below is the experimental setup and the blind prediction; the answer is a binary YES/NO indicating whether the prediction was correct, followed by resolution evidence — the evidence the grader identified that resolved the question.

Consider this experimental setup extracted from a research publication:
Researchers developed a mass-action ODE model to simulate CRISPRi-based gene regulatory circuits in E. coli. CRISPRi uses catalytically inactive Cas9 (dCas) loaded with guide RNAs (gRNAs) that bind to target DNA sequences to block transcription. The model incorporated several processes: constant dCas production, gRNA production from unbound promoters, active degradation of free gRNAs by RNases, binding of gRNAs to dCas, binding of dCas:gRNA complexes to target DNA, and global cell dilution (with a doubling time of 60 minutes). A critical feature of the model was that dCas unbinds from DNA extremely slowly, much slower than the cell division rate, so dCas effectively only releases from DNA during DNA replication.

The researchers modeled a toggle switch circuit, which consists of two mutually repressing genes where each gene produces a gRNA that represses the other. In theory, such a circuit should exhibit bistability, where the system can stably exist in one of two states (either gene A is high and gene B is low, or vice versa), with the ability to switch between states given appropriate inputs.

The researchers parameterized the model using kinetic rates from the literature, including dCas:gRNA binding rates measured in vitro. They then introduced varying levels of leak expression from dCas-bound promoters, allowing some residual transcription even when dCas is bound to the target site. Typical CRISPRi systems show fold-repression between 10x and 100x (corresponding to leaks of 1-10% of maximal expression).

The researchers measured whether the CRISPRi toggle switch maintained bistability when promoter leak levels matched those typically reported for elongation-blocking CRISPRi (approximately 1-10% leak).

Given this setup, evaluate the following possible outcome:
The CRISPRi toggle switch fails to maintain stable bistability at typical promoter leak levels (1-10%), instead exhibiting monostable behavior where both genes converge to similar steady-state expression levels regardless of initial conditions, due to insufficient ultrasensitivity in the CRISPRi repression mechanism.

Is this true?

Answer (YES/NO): NO